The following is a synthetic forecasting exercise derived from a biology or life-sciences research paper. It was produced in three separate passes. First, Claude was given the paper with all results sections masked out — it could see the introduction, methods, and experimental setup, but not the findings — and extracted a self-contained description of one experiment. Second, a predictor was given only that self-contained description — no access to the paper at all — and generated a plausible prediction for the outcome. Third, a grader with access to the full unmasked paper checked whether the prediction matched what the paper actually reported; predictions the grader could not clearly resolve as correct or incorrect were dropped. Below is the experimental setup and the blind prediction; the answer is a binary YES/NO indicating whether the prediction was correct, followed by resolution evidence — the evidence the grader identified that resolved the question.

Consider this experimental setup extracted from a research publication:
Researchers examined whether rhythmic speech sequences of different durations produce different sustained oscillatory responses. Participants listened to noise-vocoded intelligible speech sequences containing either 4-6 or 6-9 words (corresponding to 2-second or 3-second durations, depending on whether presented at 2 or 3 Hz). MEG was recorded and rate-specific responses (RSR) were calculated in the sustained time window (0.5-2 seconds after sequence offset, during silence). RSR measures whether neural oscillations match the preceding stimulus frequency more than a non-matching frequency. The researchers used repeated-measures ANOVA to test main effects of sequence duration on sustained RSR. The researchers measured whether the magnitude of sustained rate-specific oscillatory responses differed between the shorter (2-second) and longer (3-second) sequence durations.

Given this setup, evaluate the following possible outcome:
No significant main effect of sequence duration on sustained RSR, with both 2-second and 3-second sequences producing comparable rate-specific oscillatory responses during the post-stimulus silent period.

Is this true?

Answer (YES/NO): YES